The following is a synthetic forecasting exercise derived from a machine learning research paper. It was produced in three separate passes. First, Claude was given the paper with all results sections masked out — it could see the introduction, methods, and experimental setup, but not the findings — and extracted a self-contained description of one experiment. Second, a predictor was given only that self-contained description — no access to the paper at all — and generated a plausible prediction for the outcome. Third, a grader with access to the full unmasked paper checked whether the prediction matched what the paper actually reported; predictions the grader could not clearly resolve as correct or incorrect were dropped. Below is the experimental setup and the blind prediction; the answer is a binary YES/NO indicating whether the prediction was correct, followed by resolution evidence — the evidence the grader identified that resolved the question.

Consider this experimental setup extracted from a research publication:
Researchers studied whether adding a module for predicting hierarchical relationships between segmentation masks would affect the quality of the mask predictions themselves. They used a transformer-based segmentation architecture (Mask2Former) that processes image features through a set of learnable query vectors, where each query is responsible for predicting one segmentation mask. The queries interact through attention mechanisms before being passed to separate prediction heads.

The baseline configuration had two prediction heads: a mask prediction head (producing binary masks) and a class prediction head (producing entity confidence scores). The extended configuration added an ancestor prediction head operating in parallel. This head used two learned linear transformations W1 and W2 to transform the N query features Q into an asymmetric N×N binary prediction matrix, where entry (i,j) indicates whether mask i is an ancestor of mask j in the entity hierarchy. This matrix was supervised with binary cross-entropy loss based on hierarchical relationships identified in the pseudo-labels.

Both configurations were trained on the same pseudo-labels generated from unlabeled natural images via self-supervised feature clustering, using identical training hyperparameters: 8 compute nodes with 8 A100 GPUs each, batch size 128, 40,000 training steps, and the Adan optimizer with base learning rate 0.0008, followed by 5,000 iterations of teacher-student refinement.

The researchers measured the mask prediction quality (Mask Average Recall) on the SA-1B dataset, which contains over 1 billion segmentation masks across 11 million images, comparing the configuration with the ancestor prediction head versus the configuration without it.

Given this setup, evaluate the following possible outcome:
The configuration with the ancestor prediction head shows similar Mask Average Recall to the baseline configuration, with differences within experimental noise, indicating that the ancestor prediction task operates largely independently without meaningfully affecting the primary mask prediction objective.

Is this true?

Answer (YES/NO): YES